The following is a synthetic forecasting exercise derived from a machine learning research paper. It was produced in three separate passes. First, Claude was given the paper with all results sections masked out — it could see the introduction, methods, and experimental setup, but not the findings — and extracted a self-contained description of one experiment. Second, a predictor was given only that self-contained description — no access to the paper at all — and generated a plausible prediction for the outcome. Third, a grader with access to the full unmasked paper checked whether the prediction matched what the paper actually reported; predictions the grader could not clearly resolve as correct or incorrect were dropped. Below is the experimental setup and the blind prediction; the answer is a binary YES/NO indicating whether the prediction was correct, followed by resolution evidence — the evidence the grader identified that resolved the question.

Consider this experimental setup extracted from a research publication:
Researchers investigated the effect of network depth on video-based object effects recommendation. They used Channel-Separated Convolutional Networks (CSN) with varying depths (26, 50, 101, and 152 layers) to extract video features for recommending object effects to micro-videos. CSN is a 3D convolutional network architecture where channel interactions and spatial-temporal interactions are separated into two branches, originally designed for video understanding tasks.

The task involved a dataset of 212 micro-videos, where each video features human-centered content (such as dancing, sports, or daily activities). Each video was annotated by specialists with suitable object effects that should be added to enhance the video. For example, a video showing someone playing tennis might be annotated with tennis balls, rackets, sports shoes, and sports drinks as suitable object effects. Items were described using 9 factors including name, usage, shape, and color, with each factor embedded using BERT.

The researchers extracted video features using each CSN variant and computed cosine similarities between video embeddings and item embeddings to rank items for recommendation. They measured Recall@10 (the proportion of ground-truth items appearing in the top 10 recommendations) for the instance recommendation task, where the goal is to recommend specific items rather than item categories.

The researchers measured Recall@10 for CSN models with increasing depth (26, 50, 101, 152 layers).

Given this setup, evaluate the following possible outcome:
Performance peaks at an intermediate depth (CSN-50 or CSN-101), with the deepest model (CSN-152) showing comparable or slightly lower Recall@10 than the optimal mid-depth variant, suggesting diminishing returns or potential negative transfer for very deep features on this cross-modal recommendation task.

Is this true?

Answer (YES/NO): NO